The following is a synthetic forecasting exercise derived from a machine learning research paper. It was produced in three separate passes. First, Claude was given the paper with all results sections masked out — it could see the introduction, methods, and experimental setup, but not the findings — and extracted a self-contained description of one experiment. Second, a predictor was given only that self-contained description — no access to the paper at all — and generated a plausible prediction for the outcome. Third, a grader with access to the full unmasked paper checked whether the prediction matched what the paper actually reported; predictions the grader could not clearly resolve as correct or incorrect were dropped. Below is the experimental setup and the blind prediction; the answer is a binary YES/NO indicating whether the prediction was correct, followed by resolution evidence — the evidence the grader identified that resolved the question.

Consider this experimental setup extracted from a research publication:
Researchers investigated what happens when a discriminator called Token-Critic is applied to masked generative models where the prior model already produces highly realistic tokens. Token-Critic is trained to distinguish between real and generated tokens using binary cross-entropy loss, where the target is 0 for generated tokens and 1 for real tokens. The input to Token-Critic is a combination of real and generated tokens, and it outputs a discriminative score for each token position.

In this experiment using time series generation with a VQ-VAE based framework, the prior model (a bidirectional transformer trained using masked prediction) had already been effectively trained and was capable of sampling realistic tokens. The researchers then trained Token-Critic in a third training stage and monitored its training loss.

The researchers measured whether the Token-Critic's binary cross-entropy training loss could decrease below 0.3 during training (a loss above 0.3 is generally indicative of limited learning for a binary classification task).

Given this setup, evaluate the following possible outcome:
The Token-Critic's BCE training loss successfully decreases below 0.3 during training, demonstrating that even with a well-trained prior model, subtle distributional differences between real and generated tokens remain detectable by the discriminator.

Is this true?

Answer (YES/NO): NO